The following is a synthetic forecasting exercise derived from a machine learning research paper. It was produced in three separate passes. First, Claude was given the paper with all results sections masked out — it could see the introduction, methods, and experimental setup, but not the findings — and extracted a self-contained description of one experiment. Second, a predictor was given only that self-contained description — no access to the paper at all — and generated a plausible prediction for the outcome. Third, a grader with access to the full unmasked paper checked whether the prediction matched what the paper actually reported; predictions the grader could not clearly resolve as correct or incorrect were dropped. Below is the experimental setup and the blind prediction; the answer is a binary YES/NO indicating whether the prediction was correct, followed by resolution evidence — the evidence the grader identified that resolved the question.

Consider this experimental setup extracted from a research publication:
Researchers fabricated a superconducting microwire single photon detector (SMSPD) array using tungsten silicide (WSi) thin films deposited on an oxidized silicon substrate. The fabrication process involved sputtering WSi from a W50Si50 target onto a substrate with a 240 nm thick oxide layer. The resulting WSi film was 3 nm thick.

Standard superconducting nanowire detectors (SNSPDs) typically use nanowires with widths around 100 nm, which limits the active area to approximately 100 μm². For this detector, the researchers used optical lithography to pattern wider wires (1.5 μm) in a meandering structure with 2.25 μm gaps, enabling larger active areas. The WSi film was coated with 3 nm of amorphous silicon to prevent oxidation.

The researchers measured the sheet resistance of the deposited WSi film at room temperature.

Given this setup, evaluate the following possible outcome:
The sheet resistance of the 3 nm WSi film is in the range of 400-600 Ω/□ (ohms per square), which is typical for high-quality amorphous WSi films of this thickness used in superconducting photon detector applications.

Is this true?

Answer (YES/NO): NO